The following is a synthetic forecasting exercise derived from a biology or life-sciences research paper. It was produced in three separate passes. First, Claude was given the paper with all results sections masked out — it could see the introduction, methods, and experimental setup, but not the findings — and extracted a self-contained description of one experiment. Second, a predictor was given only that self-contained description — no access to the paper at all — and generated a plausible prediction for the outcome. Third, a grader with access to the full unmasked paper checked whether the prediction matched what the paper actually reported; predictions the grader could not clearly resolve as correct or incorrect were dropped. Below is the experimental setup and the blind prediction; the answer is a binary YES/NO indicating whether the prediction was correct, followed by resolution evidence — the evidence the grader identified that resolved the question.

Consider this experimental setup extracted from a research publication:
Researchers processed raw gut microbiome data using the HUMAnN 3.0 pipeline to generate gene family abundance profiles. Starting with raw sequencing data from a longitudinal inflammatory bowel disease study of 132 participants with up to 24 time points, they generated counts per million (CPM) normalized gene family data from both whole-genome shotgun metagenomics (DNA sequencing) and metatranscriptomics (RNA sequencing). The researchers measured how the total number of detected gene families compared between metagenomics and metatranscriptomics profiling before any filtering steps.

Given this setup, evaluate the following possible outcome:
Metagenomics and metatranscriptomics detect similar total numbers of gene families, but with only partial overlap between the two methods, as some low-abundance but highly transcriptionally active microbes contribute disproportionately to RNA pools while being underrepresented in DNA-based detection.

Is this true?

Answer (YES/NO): NO